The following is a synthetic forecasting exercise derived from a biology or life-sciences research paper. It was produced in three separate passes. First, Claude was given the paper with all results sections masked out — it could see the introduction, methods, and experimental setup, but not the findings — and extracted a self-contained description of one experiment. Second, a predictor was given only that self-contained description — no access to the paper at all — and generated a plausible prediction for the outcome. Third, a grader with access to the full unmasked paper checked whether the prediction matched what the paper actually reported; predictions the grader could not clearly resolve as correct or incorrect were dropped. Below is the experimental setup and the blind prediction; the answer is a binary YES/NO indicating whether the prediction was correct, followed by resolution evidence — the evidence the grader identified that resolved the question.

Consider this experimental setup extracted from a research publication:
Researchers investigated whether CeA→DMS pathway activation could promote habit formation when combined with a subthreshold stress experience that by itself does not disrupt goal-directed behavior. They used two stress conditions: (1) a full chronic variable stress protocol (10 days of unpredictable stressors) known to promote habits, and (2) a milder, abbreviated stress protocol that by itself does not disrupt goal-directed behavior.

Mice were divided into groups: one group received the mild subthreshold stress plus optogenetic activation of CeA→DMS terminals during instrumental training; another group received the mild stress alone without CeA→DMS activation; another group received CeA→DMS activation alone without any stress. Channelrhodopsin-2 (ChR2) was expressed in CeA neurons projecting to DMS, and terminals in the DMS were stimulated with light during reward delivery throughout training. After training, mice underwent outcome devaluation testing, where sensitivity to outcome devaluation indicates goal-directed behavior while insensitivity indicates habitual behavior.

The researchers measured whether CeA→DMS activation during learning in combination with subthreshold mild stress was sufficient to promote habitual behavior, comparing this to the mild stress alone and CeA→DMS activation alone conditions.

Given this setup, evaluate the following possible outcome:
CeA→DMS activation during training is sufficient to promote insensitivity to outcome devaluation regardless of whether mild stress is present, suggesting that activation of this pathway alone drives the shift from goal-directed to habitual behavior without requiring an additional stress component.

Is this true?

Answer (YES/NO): NO